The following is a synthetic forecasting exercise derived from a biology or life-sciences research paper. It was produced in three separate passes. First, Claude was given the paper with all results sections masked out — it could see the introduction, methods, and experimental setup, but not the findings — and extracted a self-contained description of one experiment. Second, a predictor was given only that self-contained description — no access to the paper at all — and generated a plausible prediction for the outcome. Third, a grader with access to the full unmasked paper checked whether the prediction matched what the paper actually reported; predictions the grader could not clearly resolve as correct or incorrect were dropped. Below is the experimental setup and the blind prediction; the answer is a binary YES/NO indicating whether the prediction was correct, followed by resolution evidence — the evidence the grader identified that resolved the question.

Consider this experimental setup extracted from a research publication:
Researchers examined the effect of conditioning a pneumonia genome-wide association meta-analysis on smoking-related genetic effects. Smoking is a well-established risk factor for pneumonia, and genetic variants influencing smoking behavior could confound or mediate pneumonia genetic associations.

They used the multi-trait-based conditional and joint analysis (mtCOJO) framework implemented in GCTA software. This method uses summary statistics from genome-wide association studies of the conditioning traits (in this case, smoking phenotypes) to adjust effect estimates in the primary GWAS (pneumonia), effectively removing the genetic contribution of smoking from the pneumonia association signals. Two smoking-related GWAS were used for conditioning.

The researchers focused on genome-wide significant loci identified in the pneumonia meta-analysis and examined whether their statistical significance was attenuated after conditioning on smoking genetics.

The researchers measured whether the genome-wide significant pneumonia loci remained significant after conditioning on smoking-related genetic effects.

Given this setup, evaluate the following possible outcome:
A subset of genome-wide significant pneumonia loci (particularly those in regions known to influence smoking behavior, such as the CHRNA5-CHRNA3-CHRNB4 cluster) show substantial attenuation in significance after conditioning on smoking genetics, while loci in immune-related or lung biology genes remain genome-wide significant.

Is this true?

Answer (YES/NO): NO